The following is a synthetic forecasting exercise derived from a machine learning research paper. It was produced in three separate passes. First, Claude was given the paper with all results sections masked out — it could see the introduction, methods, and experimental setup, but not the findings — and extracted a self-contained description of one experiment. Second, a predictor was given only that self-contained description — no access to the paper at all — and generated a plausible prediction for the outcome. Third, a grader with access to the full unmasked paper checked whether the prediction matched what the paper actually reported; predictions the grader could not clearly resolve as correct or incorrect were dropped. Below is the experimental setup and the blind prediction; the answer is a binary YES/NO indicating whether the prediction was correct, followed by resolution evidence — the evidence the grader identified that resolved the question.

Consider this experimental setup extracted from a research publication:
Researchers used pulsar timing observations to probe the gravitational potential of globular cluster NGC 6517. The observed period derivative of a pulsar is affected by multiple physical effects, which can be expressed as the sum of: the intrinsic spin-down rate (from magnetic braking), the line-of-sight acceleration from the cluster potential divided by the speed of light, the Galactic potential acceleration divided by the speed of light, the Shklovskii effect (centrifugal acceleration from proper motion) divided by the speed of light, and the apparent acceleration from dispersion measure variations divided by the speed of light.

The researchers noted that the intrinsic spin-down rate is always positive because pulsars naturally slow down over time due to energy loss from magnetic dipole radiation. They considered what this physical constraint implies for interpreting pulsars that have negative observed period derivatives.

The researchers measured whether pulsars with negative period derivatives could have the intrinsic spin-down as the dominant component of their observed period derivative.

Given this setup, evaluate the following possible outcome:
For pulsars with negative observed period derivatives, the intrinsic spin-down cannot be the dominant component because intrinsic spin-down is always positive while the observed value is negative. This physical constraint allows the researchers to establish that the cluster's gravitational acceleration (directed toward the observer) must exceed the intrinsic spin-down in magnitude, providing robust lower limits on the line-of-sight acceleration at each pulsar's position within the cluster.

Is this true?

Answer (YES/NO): YES